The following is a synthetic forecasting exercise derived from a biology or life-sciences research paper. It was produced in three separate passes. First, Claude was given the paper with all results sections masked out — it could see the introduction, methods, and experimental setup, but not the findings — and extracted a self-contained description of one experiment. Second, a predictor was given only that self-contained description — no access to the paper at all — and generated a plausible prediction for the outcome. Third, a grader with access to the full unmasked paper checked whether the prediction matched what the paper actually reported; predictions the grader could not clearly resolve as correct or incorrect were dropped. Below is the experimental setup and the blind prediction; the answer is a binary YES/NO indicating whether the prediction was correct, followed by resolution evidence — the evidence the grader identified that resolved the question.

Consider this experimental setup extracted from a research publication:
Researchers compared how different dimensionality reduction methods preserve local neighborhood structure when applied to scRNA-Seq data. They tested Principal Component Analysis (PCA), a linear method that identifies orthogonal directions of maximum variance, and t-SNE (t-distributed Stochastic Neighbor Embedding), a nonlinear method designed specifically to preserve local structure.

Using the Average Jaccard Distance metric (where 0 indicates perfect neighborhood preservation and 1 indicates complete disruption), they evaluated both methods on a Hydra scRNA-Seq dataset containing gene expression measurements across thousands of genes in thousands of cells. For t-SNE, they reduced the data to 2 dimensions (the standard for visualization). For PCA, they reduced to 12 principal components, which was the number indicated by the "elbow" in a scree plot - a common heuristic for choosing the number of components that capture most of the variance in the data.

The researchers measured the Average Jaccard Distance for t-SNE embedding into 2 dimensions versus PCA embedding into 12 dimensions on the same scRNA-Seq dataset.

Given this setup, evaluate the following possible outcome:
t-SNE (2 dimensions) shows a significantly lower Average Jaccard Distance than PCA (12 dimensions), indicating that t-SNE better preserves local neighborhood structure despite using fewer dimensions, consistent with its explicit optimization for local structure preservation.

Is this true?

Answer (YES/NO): NO